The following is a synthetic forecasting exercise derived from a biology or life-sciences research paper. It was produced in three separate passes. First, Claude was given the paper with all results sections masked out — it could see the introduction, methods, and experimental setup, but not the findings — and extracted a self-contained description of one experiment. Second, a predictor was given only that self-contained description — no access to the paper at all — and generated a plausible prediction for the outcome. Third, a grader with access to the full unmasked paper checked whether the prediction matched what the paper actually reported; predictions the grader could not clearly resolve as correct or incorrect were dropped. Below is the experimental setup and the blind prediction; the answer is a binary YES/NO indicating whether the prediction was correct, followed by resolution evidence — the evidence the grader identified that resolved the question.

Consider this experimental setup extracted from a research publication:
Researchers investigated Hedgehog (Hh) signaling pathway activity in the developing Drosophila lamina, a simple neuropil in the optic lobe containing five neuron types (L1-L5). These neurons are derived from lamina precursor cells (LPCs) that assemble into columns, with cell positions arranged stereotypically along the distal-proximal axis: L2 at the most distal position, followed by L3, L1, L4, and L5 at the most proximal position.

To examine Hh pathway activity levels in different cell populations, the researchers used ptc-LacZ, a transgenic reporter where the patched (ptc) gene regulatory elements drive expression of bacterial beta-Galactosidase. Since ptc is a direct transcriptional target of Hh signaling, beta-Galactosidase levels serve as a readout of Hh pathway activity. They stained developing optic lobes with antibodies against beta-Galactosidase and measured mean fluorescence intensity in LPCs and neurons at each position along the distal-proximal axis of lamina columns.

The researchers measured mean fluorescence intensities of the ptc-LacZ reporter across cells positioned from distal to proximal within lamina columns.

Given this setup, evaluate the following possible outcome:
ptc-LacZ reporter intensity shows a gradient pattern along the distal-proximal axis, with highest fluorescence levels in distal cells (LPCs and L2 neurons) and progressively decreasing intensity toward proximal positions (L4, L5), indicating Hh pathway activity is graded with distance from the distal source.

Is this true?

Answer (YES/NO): YES